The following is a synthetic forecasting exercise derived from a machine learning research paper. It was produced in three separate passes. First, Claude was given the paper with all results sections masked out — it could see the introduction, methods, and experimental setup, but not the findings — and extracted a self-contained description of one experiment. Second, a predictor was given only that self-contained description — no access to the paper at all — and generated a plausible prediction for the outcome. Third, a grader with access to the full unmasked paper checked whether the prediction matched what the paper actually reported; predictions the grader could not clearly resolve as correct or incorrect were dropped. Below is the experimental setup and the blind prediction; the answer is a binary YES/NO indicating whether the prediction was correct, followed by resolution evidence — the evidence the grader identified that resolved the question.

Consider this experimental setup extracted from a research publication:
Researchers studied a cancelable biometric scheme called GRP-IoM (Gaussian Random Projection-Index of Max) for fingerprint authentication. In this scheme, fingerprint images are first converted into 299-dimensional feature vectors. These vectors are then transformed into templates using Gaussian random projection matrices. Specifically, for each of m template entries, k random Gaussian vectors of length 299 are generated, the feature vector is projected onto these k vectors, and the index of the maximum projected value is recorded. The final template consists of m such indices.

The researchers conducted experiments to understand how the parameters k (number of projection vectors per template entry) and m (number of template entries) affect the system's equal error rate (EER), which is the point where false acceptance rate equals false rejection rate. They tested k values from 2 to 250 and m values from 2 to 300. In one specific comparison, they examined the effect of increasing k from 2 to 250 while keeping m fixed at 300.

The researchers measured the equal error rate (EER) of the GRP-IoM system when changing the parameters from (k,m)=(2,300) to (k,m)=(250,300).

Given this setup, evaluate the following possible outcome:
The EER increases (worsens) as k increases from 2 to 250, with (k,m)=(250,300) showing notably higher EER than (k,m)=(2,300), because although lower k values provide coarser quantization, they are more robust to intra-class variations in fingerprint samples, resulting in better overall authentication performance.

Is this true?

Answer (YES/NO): NO